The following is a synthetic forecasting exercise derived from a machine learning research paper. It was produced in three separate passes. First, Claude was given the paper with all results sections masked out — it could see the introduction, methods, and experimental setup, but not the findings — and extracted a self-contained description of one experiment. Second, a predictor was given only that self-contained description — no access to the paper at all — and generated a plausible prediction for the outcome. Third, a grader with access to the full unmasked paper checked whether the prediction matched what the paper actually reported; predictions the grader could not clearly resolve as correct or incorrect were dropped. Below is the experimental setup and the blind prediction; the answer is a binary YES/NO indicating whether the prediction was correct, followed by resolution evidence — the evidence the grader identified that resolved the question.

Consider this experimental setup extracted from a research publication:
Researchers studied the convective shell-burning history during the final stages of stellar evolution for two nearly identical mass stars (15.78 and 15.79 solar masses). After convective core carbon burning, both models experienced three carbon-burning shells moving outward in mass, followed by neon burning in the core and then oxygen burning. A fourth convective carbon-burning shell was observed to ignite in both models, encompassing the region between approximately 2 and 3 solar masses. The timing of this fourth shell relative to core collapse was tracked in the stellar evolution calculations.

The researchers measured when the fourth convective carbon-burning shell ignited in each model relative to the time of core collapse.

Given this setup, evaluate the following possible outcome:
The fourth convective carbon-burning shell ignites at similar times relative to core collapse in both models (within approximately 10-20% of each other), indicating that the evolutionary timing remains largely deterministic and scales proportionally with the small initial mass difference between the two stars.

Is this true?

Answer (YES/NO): NO